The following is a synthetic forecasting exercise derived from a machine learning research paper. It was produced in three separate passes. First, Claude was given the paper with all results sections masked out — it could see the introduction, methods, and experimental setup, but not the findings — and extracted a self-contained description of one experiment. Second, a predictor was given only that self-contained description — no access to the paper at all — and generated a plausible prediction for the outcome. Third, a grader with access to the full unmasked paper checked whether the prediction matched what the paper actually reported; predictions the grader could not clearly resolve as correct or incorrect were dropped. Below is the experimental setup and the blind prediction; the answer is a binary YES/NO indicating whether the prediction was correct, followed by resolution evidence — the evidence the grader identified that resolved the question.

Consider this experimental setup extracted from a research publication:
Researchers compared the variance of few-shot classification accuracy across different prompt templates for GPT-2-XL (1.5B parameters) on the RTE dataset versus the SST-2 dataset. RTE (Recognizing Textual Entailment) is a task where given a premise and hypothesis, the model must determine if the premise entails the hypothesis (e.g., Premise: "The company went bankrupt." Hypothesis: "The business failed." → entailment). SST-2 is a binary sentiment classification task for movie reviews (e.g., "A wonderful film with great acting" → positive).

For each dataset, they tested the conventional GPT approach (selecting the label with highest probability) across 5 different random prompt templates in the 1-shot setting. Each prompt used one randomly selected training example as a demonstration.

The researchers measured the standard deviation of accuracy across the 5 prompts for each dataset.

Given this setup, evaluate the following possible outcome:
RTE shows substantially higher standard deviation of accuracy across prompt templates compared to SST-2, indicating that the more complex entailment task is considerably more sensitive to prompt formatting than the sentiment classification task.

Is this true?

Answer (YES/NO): NO